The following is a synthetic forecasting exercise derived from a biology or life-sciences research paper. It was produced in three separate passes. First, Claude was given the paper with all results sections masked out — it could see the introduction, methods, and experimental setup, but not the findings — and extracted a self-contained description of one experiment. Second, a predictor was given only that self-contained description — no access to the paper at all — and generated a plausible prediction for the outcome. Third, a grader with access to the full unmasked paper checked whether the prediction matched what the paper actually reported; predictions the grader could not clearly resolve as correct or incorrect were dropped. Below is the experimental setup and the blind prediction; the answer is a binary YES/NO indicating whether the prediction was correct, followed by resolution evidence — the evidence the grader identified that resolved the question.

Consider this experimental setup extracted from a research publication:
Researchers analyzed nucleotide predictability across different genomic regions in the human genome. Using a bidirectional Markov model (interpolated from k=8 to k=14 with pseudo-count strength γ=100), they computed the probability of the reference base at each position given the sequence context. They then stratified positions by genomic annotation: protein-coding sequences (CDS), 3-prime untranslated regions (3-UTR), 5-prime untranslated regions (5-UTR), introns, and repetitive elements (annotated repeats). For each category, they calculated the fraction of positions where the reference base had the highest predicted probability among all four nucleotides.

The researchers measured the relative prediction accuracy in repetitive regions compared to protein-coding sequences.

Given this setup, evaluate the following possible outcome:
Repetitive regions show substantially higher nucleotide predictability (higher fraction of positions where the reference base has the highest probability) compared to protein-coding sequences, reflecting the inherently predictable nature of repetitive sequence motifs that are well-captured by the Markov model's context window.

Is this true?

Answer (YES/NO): YES